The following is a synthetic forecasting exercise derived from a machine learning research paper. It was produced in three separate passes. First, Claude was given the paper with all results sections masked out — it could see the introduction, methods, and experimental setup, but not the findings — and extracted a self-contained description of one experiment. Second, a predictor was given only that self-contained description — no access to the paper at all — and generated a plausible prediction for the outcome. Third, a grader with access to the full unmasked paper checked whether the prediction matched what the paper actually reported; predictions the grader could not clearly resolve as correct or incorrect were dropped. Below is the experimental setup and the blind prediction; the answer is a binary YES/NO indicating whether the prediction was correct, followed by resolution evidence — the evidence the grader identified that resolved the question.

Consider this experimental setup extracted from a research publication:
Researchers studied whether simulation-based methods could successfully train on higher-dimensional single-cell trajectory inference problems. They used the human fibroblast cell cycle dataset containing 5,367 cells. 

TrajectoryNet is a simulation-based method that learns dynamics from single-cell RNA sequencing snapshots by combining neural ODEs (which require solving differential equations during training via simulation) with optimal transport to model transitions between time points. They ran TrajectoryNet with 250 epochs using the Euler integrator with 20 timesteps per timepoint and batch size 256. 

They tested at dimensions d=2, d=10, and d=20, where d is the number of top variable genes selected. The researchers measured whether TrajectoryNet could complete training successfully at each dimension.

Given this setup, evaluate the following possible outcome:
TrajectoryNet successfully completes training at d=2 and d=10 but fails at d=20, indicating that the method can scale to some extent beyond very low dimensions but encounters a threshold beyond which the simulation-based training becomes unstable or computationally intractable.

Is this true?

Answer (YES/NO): YES